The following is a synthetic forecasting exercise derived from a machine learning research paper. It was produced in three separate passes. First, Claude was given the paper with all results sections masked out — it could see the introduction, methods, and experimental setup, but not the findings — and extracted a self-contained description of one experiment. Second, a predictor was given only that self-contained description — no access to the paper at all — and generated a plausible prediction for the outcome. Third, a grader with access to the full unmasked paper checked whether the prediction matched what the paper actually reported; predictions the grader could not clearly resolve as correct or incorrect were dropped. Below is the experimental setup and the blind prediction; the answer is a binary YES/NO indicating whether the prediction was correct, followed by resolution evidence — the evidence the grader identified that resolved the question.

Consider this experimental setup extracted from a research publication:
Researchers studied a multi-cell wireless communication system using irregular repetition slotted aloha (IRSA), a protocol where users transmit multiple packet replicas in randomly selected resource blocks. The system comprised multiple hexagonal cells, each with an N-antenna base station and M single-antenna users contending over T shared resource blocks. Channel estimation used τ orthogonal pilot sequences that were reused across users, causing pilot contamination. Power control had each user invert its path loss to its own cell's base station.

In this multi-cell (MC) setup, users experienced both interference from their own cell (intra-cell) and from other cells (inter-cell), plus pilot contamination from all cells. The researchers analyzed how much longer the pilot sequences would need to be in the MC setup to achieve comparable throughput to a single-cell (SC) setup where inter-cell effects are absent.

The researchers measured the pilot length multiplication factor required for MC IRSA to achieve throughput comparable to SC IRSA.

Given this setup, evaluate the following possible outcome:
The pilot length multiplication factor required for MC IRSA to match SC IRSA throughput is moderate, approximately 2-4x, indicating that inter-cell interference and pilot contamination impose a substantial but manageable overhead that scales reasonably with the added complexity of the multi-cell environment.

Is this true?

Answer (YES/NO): NO